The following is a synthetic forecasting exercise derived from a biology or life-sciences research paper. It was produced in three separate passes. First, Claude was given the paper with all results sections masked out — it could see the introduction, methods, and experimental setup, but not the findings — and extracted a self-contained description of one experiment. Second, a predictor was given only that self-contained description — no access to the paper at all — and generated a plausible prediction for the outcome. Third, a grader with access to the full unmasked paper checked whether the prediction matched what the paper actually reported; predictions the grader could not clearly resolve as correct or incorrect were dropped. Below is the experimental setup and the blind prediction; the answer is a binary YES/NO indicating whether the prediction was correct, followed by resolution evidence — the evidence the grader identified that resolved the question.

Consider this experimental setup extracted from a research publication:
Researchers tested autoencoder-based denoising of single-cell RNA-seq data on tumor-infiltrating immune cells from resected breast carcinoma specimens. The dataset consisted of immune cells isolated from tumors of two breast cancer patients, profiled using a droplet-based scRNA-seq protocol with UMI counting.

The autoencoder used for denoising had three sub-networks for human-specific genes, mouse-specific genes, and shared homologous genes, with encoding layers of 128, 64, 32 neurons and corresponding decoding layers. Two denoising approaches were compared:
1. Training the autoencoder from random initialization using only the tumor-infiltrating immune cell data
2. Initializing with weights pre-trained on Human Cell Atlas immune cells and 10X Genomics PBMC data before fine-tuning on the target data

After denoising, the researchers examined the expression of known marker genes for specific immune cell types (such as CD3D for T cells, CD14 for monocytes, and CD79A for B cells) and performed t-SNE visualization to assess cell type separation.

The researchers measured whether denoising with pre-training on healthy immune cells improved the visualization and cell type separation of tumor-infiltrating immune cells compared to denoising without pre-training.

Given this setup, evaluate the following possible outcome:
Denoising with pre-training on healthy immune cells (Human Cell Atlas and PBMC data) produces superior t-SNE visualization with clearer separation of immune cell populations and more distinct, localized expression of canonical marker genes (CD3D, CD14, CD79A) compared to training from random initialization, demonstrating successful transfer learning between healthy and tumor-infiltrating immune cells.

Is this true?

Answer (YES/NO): YES